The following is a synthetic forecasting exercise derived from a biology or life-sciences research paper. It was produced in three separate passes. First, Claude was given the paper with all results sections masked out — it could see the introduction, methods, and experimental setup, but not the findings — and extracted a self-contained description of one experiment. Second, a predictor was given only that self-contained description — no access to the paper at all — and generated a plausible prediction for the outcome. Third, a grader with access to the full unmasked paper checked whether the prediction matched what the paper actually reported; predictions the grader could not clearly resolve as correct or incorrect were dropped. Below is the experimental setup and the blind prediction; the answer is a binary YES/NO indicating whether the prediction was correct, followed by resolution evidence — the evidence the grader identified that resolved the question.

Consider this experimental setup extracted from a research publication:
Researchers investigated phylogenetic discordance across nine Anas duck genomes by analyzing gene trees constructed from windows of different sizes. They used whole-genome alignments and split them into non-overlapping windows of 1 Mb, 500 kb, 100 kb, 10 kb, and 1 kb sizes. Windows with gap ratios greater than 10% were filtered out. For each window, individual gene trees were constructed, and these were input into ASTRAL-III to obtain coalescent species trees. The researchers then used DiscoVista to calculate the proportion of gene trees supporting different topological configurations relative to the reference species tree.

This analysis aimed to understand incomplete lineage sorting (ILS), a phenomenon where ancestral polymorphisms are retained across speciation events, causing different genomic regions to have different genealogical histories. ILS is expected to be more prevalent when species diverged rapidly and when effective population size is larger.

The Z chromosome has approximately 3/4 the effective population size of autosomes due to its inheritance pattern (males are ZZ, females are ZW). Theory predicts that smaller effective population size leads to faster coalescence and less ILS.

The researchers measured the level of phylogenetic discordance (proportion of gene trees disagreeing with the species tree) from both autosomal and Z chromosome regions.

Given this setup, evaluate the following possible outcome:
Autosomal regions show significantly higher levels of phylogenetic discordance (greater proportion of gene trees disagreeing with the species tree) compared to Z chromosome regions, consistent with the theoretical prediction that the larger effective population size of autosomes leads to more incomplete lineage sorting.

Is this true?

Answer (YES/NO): YES